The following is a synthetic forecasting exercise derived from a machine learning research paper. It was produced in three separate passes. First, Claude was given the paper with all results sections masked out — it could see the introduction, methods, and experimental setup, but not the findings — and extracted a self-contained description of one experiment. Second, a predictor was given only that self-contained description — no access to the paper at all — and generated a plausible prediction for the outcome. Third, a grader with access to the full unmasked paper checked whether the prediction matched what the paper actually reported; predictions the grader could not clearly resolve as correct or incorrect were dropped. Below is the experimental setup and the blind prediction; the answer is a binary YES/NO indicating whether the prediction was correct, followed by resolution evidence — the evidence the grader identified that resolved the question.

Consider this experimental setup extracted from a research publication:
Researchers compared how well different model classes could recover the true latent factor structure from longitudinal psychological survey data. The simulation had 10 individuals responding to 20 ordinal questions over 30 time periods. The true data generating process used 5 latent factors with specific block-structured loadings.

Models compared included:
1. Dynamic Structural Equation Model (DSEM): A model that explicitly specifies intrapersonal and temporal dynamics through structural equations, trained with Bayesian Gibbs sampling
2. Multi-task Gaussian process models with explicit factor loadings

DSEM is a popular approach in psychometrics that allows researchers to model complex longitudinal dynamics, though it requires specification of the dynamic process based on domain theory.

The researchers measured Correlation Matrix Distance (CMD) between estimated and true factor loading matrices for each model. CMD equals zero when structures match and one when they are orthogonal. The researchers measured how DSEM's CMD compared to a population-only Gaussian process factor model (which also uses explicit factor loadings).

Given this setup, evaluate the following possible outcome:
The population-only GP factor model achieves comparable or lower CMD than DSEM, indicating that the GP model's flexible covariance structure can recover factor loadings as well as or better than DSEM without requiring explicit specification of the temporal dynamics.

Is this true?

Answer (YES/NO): YES